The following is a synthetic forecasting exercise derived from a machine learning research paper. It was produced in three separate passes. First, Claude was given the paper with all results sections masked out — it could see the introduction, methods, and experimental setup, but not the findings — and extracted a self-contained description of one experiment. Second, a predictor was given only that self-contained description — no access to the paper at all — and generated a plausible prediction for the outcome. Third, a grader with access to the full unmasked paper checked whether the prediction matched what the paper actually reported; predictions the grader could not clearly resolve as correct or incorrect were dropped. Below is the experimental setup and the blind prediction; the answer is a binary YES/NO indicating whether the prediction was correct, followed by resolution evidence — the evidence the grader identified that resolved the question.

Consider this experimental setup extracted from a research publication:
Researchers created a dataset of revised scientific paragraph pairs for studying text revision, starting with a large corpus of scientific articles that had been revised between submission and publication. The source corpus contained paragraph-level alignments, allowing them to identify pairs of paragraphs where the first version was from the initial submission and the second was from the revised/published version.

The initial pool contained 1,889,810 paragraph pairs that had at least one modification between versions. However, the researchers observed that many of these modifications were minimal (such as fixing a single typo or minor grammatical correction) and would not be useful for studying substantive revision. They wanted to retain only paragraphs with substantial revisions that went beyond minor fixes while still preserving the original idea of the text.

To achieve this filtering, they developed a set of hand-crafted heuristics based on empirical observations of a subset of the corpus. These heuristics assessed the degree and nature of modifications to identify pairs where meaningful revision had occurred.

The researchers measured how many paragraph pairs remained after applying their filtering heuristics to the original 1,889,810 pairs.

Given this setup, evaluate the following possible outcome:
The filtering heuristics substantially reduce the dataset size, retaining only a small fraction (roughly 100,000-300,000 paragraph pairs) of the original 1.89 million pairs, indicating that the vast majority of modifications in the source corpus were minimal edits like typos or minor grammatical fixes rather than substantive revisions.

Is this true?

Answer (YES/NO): NO